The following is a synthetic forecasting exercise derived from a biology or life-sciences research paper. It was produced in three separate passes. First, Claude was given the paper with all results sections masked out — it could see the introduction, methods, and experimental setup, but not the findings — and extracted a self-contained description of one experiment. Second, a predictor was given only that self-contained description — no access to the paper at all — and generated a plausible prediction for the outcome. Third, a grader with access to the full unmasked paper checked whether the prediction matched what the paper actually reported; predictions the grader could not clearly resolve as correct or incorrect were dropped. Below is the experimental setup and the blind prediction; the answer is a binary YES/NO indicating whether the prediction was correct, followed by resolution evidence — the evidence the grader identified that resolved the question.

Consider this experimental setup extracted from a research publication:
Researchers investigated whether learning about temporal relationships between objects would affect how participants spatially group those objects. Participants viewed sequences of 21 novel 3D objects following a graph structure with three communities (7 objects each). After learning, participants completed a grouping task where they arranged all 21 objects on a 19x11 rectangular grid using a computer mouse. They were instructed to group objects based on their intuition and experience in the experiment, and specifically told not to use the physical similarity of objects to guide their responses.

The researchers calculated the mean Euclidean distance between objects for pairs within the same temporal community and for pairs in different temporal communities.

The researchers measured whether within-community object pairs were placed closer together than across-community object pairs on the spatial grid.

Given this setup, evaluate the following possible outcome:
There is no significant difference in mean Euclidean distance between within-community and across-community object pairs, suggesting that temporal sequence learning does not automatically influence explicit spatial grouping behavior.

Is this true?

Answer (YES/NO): NO